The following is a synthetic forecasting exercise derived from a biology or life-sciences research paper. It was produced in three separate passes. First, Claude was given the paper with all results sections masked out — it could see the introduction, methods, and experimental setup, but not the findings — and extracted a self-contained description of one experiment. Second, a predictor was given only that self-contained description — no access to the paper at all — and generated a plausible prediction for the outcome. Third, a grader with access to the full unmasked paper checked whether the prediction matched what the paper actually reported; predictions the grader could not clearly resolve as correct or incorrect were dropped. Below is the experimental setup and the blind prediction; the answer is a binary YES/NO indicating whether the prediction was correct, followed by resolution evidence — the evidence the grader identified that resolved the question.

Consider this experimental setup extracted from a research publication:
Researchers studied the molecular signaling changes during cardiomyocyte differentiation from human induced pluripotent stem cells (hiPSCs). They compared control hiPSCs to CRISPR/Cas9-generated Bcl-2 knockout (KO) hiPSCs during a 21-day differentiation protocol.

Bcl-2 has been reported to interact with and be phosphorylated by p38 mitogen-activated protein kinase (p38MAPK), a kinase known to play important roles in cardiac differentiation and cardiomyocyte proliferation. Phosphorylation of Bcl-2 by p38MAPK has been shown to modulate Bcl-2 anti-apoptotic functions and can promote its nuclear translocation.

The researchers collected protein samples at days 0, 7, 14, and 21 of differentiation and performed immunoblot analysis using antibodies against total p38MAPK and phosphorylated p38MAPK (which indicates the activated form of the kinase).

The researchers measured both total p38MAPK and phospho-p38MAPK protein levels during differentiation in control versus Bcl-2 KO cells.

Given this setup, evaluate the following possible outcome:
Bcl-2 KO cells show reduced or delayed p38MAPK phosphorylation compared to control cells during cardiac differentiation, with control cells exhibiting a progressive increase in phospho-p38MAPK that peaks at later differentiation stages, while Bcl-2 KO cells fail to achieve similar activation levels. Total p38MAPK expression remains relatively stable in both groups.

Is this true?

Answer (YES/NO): NO